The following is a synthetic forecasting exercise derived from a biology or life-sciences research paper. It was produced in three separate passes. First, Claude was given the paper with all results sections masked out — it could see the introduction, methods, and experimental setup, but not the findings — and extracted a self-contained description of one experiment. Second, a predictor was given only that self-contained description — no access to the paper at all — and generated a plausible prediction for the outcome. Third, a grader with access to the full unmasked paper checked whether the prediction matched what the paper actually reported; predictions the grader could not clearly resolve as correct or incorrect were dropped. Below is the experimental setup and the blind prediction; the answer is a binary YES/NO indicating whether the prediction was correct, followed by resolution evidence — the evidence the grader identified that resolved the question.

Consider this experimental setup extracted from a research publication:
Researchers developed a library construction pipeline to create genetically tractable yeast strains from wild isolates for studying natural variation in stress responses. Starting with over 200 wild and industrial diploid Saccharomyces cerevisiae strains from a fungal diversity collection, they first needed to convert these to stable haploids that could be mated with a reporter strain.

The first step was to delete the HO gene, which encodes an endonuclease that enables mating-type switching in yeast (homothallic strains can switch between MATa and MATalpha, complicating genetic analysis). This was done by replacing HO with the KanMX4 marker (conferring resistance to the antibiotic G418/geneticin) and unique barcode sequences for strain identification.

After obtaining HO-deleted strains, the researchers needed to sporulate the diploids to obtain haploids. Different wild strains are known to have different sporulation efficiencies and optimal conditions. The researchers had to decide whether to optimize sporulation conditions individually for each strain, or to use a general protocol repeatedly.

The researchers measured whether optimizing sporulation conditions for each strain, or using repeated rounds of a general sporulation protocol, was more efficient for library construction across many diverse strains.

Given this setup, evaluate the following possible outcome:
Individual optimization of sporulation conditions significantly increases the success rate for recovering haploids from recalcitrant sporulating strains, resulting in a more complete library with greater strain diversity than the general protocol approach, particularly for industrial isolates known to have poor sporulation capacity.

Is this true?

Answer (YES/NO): NO